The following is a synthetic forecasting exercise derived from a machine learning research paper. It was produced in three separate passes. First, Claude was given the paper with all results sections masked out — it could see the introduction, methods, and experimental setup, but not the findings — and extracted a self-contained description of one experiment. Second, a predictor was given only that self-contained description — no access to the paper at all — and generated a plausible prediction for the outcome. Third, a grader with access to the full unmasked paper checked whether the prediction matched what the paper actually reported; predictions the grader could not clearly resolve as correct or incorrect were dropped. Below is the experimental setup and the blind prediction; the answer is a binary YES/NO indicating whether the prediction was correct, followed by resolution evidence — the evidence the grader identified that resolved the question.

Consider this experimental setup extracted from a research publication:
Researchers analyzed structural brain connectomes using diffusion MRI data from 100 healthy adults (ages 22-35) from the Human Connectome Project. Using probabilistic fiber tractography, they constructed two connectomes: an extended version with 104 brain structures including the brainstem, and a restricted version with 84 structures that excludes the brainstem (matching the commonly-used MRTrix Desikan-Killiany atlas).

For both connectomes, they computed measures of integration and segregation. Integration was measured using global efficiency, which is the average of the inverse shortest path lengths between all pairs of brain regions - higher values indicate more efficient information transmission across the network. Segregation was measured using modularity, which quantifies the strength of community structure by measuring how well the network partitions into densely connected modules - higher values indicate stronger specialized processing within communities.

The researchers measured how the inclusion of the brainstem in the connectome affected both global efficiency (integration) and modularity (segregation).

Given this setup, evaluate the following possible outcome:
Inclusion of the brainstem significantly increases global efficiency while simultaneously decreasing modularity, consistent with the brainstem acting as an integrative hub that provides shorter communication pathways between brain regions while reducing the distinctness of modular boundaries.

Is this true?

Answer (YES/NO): NO